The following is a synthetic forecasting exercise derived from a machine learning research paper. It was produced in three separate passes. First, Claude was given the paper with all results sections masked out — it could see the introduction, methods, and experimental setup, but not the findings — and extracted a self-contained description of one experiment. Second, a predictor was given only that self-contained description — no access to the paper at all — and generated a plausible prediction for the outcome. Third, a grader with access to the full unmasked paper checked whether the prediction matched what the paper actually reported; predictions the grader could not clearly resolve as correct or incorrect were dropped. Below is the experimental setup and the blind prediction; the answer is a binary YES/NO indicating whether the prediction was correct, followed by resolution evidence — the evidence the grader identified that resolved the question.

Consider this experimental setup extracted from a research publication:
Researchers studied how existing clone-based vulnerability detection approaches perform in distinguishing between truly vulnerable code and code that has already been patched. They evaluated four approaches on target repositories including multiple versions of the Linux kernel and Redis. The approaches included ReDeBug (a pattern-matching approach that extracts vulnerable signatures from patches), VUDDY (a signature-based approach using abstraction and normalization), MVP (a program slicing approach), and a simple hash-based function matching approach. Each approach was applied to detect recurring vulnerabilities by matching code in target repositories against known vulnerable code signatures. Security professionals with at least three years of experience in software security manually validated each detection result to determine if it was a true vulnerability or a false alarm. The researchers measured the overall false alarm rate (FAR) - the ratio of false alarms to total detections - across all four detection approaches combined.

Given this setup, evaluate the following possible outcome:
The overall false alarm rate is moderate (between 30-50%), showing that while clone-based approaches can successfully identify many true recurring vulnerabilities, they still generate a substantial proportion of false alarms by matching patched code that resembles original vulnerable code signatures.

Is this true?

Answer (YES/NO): NO